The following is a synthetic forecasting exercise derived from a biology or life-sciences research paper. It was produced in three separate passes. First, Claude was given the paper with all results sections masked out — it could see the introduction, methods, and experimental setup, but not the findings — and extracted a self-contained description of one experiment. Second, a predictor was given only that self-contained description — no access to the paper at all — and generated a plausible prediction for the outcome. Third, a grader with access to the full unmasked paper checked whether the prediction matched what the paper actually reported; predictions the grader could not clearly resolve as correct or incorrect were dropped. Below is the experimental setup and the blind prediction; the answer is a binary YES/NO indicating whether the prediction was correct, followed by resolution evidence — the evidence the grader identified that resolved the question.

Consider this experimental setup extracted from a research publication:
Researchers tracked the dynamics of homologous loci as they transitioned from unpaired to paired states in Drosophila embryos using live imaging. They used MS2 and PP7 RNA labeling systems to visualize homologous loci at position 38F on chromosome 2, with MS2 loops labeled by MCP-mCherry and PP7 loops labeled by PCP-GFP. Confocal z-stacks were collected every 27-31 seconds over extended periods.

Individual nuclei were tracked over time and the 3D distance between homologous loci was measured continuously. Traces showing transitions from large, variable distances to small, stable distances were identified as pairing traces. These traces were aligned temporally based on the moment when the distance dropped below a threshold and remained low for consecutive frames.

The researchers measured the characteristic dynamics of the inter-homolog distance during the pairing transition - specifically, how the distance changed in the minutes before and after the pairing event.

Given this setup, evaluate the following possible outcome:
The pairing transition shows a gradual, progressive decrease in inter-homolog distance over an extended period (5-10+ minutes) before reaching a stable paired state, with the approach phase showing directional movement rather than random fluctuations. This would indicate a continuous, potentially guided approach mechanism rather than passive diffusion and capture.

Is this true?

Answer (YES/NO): NO